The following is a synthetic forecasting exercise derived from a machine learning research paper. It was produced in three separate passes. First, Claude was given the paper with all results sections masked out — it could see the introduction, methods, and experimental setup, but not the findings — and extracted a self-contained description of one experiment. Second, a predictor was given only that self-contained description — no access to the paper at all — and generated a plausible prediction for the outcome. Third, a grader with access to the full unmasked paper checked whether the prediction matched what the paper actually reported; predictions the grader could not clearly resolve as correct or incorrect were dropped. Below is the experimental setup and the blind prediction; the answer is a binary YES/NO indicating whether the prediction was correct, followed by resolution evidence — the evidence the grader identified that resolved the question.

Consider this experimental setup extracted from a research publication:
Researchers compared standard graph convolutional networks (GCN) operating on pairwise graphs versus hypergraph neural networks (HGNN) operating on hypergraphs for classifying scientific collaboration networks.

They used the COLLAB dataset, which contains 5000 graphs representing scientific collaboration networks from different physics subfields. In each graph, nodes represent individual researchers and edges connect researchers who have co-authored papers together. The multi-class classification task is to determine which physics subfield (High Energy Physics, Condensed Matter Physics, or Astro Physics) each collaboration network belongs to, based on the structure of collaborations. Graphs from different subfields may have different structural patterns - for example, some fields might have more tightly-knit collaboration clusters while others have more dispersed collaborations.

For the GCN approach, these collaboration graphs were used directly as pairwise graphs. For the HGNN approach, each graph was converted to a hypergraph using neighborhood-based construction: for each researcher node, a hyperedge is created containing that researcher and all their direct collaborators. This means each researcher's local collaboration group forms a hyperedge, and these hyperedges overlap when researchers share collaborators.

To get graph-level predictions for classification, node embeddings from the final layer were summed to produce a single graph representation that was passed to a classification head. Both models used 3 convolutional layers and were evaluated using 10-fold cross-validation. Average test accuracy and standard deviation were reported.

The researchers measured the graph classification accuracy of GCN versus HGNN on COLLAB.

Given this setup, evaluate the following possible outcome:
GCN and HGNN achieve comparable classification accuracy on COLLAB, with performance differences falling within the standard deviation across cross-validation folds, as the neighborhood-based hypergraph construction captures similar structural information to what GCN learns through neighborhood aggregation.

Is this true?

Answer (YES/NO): NO